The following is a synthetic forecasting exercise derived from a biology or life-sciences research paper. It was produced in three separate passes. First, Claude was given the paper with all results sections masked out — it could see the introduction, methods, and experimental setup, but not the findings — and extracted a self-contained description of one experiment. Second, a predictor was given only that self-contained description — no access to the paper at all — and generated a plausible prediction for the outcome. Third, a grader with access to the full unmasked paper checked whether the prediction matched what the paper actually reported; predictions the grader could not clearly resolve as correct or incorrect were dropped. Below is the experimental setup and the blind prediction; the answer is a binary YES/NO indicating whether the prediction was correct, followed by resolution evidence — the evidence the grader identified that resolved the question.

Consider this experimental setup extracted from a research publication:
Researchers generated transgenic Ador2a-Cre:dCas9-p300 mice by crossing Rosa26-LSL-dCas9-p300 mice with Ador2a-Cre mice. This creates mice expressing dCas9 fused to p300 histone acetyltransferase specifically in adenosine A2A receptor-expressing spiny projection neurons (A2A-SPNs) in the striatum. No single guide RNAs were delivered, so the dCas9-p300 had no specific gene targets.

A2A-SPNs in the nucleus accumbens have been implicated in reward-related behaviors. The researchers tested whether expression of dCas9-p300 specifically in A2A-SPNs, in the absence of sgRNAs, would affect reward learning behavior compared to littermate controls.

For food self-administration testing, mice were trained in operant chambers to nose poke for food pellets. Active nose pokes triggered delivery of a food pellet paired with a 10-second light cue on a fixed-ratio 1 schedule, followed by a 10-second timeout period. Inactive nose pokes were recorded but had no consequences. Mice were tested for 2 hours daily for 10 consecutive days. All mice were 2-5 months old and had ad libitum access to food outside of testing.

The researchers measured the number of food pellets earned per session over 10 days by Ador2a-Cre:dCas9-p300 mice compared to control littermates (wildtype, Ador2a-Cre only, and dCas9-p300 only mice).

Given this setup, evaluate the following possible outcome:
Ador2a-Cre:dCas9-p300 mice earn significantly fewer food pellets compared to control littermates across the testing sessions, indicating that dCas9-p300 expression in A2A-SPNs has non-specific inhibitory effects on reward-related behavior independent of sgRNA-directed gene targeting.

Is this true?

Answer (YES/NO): NO